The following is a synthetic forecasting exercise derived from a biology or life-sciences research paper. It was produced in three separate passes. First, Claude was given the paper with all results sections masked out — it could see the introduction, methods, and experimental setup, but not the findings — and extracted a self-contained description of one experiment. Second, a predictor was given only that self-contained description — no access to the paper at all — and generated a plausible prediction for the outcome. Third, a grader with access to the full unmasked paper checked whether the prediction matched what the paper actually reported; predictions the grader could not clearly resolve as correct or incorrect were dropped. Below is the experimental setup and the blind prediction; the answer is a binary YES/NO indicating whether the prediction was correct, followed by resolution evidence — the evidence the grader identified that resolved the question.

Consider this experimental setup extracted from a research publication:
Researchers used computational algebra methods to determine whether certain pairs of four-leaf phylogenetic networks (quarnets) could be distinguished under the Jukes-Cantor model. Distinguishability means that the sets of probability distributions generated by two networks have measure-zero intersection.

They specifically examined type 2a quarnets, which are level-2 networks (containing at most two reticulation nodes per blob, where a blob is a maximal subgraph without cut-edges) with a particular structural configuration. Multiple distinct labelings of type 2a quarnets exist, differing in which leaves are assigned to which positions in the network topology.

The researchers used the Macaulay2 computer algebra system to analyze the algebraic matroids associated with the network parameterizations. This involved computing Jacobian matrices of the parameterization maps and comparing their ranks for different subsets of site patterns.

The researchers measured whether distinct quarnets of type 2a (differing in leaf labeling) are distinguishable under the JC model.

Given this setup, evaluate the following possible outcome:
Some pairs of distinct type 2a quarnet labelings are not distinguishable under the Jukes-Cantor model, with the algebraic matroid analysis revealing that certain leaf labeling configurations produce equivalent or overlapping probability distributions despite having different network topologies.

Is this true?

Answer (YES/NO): NO